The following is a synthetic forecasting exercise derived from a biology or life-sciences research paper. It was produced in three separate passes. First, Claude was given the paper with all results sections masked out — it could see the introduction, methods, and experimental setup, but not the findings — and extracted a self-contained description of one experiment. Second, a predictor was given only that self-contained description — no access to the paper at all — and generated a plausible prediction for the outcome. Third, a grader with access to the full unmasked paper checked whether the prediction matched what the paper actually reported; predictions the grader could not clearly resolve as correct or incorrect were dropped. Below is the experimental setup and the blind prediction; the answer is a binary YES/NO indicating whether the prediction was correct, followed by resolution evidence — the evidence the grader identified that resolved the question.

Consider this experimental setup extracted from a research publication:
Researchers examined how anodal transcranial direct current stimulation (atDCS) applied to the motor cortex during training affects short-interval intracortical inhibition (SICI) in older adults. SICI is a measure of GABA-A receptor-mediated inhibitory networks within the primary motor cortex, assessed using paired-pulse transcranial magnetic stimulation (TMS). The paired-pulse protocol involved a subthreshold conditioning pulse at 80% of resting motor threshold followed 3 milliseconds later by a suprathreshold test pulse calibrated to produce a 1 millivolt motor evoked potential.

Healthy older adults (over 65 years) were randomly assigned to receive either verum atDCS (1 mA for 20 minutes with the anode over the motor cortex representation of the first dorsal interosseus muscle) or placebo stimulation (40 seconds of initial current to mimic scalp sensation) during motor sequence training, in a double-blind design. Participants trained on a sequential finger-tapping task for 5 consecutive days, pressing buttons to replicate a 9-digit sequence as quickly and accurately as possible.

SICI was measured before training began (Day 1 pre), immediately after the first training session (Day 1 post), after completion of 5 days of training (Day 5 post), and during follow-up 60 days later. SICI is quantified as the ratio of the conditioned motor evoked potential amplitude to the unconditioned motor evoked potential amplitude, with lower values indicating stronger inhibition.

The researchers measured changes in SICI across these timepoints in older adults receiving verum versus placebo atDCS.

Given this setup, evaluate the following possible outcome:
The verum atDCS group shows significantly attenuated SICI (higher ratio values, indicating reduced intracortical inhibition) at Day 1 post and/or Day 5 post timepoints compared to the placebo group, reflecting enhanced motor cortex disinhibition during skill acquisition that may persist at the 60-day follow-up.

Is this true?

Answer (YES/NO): NO